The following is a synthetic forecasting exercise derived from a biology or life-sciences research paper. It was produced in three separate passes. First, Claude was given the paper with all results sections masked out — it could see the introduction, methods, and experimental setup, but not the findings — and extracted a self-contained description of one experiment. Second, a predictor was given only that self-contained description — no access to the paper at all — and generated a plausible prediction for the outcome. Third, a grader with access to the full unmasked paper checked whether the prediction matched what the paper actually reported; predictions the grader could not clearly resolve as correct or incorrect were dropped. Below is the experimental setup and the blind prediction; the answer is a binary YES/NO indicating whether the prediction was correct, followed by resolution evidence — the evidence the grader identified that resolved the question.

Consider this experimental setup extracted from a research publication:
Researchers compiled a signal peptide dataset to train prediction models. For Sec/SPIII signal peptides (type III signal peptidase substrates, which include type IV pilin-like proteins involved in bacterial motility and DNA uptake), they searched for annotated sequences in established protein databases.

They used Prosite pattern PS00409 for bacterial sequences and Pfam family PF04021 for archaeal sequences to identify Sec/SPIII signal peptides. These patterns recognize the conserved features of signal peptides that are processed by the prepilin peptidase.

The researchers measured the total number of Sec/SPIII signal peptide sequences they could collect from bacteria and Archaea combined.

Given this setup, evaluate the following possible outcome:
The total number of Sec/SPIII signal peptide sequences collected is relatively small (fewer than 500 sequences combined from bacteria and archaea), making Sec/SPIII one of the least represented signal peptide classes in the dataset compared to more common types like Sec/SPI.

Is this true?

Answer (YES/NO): YES